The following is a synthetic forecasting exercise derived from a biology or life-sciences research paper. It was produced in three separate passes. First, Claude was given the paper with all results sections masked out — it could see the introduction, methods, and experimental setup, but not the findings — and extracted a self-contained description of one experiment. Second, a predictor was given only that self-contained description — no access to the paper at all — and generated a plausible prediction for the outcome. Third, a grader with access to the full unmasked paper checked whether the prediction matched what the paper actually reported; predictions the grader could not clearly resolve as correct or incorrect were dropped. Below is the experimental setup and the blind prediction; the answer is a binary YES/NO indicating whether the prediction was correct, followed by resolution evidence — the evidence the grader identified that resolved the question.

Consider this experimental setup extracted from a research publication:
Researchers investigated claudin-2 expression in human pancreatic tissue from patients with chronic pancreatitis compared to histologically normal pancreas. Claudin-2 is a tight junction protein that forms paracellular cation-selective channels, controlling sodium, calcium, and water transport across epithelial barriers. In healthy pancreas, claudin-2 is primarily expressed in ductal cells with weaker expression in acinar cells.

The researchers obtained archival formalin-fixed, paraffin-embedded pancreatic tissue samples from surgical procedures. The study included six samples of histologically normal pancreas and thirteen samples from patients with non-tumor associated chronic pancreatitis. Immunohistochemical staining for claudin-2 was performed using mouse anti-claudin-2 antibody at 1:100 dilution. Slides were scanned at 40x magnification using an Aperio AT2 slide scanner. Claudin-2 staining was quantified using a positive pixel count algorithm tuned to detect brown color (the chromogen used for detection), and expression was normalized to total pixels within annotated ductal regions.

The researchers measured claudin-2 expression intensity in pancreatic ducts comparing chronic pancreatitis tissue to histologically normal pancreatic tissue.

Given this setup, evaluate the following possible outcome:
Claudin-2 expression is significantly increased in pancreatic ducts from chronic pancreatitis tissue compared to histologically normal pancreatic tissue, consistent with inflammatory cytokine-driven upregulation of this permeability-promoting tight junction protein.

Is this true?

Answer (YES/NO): YES